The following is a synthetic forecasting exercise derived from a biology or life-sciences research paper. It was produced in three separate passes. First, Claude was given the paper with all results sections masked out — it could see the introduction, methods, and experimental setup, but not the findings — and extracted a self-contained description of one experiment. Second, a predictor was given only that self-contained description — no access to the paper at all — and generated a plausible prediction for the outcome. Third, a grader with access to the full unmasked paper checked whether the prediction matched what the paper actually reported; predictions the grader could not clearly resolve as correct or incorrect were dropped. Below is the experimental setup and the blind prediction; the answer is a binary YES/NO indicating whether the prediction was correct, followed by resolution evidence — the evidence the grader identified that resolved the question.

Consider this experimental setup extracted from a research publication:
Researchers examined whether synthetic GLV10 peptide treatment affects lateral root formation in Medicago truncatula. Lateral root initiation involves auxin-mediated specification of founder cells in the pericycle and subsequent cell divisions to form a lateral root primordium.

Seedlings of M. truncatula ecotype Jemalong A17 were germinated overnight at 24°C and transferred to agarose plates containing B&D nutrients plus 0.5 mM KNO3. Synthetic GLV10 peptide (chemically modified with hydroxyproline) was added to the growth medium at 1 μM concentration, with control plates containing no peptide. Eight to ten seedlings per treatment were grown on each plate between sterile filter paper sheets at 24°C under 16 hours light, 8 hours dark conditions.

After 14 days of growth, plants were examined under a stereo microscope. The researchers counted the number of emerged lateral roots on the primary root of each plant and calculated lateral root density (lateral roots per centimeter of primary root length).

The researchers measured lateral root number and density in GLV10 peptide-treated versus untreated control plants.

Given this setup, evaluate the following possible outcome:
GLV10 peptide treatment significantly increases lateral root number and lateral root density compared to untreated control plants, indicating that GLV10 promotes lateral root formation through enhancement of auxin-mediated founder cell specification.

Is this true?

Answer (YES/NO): NO